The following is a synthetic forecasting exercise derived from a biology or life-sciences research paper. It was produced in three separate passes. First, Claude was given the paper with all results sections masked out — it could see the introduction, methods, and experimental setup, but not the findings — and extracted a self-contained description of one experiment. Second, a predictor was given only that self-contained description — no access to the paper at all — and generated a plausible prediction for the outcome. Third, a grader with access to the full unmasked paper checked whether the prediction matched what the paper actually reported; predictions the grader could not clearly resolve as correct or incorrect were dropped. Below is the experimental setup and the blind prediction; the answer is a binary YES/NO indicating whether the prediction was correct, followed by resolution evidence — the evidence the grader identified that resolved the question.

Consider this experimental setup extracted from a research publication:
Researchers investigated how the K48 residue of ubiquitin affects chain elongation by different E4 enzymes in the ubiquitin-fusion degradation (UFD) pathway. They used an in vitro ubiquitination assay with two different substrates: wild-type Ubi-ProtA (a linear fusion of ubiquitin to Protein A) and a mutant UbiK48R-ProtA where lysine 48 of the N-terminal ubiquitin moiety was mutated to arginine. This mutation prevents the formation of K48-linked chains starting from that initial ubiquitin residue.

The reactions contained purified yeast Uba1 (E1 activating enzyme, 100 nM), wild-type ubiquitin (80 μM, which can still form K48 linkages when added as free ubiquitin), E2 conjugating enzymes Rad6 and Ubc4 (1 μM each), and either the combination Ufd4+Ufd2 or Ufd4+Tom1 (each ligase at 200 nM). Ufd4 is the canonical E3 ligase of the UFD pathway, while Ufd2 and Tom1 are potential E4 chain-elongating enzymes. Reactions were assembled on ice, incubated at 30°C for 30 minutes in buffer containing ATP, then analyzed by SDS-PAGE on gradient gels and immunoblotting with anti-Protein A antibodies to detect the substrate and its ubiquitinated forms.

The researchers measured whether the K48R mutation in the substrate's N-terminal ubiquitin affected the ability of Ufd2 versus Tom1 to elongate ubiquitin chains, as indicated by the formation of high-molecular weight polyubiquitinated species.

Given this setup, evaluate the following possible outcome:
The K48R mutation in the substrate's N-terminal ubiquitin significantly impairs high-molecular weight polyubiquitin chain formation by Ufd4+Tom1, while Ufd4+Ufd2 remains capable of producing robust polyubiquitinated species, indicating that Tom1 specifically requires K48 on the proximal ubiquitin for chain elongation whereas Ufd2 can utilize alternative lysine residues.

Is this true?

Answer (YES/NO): NO